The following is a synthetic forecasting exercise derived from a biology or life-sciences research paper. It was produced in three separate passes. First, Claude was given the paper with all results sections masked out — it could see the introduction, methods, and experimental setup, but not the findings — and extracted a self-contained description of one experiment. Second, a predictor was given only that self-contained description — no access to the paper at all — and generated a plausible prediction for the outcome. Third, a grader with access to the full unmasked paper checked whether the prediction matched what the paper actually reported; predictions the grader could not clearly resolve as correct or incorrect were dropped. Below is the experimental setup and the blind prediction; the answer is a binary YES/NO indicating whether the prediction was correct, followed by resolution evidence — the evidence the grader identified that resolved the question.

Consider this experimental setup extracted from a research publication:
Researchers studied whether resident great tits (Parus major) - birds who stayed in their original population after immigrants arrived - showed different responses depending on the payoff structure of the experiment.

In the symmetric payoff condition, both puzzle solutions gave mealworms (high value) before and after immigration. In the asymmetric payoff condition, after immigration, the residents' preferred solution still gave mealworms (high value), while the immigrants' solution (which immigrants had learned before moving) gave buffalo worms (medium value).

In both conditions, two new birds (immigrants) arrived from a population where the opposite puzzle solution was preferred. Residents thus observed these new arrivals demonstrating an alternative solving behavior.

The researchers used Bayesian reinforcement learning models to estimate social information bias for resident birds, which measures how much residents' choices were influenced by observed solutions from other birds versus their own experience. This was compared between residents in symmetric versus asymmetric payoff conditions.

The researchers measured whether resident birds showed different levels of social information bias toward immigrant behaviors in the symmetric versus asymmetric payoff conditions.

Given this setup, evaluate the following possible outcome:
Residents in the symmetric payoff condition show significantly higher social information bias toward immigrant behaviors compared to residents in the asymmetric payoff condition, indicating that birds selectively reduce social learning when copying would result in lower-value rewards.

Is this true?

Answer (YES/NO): NO